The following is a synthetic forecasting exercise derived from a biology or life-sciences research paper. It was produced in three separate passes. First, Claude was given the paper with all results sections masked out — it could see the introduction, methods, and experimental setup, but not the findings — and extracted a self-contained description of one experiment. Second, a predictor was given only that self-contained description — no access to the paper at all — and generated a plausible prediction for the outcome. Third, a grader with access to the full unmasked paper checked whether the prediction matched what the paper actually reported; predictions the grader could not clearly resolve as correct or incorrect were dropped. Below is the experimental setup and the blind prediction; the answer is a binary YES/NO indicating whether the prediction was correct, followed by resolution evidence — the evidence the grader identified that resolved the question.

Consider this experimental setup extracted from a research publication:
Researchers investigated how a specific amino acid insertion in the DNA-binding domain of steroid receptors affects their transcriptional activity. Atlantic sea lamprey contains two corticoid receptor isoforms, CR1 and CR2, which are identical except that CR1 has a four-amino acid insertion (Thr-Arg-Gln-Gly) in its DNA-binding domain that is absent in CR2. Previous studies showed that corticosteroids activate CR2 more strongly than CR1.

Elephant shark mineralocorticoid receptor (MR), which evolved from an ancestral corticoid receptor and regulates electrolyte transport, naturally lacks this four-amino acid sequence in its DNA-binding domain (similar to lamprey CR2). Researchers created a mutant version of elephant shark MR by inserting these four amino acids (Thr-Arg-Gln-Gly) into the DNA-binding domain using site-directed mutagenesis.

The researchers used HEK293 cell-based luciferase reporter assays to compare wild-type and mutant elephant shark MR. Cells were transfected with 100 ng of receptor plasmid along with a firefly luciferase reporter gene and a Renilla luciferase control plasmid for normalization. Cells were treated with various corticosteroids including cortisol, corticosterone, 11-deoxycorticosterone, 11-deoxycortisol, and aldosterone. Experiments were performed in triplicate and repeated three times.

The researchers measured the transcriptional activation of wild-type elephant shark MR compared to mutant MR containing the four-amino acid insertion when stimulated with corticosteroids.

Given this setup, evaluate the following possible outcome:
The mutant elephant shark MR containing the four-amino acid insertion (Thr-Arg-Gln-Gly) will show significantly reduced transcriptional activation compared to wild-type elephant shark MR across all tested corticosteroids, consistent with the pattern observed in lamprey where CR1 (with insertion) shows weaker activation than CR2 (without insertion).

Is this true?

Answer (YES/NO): YES